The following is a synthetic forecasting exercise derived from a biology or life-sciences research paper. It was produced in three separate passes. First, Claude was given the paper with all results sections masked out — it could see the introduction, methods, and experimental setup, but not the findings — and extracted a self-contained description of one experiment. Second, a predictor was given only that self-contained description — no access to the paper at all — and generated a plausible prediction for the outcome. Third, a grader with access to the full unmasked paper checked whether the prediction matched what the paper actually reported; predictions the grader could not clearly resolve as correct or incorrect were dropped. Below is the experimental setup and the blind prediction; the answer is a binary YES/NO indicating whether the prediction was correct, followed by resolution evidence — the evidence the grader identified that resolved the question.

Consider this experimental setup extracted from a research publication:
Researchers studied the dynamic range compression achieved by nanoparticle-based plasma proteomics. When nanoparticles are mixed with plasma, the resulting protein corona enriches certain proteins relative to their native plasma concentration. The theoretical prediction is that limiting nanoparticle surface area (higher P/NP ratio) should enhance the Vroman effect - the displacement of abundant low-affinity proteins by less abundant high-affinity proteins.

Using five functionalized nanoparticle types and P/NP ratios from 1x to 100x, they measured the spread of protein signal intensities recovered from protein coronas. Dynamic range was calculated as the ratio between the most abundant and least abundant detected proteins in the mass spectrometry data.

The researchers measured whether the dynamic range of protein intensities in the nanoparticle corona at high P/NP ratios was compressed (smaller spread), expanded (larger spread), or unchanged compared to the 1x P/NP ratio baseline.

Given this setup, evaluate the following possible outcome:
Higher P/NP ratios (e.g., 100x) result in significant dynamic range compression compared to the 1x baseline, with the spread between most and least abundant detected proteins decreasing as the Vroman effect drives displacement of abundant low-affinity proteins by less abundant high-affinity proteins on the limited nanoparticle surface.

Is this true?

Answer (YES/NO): YES